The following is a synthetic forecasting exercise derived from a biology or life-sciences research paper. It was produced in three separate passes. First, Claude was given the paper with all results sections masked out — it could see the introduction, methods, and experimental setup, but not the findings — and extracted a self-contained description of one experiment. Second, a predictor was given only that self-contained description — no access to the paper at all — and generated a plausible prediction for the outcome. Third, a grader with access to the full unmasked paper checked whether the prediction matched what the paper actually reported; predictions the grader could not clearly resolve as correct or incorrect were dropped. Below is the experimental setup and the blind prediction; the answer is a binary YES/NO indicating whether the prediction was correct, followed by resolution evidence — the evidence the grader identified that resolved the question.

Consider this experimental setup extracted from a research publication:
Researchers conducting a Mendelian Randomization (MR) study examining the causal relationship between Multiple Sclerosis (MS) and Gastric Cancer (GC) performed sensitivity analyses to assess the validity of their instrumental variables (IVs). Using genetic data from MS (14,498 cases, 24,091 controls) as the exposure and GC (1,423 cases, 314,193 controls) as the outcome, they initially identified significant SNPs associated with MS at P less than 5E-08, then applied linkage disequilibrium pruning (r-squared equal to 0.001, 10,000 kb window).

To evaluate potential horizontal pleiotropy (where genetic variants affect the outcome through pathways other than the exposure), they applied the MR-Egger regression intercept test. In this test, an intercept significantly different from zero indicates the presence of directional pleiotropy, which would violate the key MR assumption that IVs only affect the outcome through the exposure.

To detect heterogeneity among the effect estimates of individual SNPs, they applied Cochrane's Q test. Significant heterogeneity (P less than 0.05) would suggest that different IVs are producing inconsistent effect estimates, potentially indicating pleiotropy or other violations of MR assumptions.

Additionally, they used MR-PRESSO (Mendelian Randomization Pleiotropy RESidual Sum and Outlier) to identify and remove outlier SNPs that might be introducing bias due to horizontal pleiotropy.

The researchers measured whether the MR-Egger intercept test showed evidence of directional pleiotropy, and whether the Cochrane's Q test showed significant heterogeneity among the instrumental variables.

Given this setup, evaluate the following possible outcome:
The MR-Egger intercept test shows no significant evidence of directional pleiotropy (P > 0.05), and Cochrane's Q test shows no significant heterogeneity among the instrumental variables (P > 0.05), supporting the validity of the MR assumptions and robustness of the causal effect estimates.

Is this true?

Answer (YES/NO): YES